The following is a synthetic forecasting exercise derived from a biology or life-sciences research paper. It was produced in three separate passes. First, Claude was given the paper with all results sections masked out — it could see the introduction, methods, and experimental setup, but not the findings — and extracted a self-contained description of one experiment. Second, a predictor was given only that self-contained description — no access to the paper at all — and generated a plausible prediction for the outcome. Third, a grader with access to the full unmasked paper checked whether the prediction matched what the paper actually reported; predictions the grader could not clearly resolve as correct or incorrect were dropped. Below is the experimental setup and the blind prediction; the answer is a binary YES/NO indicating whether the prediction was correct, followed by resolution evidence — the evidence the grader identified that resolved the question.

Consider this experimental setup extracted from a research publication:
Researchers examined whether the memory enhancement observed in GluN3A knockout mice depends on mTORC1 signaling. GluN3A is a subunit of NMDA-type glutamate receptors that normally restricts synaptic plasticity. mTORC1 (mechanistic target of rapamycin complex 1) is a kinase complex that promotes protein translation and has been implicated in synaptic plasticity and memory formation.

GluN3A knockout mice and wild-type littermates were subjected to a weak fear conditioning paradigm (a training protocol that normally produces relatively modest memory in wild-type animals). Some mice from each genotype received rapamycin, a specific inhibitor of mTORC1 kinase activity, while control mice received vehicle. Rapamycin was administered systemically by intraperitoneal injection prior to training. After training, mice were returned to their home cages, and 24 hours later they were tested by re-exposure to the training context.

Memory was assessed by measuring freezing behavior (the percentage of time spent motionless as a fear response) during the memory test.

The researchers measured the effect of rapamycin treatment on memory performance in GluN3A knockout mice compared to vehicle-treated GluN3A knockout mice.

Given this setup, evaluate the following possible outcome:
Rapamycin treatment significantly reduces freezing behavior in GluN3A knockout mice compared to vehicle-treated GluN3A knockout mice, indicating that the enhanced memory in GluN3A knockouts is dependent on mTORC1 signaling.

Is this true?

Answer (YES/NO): YES